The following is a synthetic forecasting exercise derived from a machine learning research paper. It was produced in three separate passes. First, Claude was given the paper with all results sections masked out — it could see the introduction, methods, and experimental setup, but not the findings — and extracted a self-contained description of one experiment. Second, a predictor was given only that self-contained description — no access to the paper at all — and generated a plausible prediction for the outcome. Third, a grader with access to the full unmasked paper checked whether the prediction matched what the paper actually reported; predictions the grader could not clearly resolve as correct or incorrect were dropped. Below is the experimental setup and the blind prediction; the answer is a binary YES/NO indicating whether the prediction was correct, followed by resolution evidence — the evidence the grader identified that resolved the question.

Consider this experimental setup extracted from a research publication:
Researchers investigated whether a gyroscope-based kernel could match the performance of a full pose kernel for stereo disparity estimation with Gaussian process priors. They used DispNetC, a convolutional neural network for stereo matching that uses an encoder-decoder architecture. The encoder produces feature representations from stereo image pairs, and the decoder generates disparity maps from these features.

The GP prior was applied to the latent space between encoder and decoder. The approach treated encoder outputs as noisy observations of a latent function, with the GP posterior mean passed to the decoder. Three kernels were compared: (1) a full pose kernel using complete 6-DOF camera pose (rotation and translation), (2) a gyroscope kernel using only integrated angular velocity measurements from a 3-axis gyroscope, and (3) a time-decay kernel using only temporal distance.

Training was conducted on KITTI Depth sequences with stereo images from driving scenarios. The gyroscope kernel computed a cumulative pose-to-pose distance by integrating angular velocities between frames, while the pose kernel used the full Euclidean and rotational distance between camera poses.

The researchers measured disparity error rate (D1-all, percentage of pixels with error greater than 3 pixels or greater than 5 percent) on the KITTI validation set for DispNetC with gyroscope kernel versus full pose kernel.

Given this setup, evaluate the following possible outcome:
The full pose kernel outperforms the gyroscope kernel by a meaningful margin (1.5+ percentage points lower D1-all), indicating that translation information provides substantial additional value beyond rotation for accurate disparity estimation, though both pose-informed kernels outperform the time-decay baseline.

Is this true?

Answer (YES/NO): NO